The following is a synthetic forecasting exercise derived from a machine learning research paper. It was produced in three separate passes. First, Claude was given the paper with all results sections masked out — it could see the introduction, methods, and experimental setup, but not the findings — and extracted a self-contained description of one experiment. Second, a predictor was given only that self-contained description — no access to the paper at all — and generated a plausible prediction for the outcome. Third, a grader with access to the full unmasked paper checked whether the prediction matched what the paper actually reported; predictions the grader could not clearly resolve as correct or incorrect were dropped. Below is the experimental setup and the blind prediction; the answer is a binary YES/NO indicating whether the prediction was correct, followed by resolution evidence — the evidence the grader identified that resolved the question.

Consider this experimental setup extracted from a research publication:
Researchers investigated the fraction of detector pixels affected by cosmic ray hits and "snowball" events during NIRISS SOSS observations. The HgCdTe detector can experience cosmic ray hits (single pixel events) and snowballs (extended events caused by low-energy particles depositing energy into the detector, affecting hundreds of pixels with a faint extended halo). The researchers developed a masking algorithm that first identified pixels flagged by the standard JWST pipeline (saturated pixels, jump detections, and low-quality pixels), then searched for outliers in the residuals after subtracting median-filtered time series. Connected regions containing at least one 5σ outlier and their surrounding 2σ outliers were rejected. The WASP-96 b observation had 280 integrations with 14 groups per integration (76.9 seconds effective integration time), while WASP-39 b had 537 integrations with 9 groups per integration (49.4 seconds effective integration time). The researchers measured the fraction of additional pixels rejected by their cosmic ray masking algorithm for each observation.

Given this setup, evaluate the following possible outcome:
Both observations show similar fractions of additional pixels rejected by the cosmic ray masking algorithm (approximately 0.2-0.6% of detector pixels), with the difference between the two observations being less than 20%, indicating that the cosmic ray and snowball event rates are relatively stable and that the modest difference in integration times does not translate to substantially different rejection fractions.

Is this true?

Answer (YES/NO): NO